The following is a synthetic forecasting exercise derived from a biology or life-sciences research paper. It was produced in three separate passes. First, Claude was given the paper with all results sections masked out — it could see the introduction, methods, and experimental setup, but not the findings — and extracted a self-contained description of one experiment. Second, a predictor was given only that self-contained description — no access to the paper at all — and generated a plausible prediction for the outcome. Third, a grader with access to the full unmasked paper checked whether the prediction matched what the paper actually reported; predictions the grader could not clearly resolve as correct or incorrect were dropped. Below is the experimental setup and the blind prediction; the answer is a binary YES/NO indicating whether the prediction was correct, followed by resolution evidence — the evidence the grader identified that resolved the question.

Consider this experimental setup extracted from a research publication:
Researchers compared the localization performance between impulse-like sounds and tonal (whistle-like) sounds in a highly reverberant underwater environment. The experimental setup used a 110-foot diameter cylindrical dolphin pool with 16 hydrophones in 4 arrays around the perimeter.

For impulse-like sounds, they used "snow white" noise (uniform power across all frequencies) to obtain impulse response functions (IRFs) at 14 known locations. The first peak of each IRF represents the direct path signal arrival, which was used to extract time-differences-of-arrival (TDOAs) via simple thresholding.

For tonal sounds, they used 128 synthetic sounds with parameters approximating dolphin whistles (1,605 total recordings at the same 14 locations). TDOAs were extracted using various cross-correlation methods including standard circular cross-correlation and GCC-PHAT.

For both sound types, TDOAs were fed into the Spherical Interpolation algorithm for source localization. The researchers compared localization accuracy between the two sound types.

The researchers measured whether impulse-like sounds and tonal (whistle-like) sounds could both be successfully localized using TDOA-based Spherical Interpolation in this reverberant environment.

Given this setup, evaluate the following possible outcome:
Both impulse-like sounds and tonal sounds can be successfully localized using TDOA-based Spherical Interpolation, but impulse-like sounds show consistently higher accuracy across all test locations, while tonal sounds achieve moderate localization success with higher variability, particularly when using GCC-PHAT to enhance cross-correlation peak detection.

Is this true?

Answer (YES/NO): NO